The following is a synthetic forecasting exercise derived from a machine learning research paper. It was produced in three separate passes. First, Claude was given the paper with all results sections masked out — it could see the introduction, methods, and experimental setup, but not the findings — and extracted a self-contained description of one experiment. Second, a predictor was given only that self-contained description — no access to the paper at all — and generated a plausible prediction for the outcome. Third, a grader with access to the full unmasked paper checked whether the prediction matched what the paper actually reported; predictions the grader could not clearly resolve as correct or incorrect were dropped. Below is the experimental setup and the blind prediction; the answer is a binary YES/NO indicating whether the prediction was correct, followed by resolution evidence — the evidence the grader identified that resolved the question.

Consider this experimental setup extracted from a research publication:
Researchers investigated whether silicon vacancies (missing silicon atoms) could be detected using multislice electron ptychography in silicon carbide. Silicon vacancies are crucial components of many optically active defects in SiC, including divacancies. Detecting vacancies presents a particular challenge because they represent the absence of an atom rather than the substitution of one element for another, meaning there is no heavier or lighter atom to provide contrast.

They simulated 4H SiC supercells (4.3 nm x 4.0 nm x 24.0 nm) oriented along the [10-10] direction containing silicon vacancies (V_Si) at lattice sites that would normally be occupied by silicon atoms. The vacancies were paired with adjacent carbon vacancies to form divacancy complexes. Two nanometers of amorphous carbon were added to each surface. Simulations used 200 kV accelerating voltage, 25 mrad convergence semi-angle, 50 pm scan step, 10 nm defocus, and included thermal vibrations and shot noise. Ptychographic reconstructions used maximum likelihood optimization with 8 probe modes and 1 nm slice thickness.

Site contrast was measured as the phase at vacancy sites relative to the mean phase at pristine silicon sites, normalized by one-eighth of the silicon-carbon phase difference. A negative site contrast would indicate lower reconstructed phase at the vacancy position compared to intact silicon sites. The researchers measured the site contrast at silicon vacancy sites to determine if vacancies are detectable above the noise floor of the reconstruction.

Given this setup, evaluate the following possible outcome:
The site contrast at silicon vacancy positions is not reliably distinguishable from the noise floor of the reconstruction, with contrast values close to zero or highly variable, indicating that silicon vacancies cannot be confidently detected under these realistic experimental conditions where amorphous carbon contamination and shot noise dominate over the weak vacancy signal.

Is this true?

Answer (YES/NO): NO